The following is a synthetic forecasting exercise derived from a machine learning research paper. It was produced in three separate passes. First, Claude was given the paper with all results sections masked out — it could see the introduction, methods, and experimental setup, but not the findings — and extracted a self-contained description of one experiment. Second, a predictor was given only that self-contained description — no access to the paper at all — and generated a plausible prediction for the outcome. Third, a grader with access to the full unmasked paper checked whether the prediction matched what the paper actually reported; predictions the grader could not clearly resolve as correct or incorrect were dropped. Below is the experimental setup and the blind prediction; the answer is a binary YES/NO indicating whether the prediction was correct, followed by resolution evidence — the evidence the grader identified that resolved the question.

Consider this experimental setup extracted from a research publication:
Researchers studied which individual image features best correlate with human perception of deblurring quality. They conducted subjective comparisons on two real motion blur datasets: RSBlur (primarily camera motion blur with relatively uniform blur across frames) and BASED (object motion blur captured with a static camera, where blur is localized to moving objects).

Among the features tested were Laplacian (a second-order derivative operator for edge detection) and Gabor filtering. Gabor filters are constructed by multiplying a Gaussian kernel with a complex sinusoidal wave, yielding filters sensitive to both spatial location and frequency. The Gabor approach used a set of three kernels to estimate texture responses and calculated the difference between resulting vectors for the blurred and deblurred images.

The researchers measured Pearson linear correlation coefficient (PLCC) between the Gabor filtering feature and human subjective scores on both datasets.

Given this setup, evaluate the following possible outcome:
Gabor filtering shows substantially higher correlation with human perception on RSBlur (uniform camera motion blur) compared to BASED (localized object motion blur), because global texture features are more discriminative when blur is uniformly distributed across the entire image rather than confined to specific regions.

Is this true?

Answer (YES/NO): NO